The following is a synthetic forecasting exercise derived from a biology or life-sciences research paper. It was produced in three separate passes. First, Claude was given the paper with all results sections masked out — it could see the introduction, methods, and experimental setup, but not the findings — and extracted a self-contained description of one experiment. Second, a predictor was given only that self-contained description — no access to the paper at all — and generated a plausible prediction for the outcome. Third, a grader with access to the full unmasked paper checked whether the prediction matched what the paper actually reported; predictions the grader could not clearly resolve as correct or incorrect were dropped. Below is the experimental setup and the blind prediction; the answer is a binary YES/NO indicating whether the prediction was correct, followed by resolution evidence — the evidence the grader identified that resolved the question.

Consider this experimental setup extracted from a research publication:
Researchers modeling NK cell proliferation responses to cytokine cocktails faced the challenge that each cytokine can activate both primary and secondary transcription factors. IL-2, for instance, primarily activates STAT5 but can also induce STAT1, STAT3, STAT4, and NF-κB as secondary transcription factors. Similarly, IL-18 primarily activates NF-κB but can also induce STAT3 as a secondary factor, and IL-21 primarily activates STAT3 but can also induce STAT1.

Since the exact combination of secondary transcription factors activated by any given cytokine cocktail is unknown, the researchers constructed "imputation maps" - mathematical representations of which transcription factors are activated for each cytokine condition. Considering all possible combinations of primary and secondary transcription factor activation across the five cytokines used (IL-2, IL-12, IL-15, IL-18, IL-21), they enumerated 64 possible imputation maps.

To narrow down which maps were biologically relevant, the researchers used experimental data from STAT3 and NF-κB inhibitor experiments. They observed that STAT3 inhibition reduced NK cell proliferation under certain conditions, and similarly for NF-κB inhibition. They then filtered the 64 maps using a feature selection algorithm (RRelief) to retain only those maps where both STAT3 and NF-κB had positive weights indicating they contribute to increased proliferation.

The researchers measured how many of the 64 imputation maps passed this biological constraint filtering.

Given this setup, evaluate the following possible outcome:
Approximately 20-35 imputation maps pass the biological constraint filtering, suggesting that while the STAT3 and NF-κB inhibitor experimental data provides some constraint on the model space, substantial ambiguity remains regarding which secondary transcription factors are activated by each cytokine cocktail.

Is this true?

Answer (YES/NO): NO